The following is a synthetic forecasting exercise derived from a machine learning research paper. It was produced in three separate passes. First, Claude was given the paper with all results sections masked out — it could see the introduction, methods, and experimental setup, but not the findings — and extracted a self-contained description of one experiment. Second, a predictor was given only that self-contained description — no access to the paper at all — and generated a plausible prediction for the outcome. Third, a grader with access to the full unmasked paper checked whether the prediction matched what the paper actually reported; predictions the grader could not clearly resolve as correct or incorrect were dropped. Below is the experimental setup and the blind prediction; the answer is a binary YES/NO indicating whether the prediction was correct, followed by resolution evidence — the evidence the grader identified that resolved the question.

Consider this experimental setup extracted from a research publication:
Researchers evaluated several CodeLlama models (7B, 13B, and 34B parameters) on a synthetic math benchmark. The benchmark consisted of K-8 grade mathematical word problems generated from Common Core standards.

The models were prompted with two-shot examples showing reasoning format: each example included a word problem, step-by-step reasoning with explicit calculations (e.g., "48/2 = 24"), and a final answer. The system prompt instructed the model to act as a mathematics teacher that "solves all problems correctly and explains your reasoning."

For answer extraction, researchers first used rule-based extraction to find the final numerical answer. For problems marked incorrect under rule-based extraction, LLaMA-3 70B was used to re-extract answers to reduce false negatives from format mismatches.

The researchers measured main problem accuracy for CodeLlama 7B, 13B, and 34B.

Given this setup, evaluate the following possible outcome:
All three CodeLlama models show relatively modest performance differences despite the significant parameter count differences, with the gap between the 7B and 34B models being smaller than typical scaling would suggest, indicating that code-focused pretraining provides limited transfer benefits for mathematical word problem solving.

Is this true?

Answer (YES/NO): NO